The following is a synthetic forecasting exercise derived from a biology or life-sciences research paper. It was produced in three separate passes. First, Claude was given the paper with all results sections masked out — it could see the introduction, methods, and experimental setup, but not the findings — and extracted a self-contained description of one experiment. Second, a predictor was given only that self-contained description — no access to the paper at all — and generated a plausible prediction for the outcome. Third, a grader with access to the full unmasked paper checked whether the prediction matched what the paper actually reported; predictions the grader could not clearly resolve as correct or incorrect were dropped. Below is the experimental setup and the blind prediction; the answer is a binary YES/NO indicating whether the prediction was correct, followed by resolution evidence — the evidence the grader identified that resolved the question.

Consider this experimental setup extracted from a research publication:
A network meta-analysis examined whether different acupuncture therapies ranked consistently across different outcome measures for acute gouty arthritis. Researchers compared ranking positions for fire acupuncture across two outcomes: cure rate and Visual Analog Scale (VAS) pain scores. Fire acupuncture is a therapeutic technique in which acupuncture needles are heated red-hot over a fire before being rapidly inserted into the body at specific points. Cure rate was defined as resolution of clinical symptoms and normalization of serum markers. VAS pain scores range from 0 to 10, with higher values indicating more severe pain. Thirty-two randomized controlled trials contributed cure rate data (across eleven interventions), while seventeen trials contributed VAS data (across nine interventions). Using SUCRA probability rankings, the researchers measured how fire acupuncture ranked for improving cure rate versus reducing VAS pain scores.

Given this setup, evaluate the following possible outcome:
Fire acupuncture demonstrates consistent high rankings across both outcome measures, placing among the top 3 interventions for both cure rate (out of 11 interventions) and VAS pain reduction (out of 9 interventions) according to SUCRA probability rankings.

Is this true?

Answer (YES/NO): YES